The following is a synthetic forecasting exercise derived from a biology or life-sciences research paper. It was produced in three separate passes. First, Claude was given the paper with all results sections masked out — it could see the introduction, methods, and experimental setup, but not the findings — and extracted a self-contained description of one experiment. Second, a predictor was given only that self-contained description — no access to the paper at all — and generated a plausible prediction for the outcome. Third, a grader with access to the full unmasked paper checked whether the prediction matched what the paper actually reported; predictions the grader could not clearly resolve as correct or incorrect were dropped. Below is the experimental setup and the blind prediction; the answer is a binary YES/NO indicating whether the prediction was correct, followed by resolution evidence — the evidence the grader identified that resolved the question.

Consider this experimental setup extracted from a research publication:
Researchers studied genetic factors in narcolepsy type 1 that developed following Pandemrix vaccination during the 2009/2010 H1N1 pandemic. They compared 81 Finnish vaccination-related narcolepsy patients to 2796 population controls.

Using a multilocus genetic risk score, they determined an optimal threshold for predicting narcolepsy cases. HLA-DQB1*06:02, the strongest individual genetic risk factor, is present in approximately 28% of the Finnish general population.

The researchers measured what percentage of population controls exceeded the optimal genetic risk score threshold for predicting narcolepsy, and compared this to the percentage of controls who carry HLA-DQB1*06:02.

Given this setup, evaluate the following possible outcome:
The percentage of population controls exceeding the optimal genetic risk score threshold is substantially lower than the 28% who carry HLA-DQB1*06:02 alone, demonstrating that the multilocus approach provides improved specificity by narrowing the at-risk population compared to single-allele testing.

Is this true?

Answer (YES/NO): YES